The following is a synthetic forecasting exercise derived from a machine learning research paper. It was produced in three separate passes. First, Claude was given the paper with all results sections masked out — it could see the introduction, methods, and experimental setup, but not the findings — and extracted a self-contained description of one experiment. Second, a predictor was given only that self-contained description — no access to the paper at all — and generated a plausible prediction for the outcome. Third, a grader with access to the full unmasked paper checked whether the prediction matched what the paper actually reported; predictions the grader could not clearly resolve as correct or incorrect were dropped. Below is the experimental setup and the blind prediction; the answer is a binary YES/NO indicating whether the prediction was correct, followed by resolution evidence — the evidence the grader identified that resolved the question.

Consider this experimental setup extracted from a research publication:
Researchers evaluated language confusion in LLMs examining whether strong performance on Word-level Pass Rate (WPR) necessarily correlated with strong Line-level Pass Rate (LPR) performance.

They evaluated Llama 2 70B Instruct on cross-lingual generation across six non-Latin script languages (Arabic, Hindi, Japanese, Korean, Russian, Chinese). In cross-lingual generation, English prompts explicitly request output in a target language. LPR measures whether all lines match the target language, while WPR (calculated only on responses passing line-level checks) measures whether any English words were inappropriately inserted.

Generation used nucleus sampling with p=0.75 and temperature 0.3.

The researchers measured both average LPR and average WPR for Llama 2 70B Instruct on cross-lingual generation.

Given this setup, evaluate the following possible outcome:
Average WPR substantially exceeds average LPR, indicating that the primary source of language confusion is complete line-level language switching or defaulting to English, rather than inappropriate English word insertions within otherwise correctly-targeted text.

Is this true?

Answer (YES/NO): YES